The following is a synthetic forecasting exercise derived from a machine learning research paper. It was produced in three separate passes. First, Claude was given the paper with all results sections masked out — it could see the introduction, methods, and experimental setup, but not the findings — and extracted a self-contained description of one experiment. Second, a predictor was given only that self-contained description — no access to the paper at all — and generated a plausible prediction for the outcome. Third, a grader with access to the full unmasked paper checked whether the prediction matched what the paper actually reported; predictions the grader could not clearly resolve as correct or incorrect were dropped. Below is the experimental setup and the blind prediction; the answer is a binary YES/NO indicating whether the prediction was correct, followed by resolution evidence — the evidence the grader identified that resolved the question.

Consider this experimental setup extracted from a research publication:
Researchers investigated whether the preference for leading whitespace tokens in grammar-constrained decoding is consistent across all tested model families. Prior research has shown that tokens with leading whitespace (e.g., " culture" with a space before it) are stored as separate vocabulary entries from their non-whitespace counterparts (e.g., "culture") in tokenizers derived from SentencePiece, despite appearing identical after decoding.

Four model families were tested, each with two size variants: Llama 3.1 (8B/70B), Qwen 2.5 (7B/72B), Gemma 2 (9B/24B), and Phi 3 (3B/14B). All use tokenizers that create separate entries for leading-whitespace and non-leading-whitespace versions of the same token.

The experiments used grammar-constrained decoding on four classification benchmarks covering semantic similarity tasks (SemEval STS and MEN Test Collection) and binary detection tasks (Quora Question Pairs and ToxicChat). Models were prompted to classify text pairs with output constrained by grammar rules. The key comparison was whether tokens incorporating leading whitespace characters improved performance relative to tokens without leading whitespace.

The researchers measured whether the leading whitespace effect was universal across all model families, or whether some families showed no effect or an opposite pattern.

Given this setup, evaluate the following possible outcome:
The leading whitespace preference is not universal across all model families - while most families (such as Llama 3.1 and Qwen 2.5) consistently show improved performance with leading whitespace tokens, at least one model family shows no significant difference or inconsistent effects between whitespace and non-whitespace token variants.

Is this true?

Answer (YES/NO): YES